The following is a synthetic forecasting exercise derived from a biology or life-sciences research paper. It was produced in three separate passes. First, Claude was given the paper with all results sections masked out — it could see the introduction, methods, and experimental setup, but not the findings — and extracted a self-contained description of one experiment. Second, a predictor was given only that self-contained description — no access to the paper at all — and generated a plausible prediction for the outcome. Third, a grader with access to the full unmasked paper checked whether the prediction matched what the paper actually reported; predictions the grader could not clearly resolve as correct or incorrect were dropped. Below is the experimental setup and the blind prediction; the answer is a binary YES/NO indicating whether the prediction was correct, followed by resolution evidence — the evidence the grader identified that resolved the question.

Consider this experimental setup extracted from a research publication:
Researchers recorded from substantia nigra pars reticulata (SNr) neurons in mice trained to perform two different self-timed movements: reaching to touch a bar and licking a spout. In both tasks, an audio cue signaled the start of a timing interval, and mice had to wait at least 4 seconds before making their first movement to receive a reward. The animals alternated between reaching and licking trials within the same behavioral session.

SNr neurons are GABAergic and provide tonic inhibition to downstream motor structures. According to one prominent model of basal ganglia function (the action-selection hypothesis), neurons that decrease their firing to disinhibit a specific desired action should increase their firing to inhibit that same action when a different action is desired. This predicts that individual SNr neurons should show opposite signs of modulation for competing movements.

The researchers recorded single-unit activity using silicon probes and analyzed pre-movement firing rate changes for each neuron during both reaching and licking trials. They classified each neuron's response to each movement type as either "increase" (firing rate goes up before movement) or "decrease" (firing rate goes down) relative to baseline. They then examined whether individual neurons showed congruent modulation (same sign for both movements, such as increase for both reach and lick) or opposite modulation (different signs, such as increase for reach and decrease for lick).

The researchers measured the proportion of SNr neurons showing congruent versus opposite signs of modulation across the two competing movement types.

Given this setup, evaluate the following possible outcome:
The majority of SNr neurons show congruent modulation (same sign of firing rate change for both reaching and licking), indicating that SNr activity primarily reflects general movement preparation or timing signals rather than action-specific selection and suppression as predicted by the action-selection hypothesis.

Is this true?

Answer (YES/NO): YES